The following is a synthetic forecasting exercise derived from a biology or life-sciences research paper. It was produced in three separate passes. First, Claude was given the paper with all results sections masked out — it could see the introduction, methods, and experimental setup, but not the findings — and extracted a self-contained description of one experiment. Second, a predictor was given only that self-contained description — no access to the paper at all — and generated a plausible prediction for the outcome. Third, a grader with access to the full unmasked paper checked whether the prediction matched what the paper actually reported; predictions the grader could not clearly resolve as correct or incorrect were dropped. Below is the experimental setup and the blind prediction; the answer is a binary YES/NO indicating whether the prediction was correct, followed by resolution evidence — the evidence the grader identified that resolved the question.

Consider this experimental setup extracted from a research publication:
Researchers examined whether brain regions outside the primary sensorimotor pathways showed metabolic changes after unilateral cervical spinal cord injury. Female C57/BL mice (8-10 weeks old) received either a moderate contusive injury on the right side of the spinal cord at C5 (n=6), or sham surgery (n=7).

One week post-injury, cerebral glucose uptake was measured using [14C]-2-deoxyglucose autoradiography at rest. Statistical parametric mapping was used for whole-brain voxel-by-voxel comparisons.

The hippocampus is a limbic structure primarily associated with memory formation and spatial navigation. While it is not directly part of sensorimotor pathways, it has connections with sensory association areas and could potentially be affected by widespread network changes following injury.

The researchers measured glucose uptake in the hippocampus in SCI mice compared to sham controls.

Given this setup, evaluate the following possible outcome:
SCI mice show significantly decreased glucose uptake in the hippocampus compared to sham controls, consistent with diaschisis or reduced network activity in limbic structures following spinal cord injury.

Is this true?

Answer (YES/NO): NO